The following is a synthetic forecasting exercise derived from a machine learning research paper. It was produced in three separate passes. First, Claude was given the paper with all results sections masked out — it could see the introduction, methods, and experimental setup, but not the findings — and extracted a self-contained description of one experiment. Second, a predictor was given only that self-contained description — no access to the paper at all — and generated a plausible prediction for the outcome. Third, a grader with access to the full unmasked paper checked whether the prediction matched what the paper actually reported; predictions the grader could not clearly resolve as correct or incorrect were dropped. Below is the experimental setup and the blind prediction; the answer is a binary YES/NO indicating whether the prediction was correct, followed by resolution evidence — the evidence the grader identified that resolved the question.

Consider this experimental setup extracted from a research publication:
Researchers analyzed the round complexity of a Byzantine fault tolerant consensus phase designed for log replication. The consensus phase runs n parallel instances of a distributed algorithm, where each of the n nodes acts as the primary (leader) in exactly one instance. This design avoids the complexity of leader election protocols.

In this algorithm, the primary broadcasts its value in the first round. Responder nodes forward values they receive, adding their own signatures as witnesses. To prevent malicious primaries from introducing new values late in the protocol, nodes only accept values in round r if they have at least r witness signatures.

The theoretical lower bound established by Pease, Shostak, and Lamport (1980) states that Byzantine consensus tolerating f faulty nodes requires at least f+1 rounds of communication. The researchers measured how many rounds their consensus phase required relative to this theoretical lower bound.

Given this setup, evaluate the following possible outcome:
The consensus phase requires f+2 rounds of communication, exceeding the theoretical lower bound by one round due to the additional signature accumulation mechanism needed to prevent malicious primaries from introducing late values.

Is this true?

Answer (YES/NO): NO